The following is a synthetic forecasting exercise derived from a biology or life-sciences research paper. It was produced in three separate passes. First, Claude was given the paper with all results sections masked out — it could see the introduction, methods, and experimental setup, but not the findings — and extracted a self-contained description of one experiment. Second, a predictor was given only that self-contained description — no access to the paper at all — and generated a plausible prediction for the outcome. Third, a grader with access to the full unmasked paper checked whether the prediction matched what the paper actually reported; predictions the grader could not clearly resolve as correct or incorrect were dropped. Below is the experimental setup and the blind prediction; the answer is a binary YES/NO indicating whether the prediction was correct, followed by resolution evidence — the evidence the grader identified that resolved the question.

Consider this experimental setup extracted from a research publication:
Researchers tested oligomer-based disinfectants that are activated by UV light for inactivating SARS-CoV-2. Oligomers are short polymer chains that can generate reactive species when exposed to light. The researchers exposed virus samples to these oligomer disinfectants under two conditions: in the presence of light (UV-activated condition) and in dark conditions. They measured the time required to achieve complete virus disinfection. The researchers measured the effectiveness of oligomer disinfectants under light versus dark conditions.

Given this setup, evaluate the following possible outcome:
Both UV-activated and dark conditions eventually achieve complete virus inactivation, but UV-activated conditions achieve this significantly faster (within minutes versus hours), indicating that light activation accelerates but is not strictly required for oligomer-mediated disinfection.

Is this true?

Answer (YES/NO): NO